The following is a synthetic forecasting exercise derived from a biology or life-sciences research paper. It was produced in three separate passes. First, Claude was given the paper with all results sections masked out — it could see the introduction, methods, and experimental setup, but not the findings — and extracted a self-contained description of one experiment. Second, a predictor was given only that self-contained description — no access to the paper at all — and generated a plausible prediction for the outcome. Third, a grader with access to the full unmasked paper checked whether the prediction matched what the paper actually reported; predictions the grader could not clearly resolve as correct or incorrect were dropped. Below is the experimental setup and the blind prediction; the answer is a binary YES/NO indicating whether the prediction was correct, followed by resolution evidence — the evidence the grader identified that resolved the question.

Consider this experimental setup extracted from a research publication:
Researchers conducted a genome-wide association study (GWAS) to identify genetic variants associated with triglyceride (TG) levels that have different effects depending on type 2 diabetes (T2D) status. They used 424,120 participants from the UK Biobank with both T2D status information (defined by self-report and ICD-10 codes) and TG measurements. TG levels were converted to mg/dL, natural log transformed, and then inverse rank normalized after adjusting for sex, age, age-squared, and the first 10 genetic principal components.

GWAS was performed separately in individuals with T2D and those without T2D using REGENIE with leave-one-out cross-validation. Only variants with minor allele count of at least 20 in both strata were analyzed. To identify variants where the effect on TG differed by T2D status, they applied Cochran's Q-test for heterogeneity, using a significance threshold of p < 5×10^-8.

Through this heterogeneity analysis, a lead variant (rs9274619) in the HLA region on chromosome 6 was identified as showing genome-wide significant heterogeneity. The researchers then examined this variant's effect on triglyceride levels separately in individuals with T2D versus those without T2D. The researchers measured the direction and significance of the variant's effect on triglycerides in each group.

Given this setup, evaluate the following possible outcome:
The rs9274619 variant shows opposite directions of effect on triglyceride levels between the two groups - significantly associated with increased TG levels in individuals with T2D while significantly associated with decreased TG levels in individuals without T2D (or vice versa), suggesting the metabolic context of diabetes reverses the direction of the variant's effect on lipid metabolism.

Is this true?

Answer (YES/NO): NO